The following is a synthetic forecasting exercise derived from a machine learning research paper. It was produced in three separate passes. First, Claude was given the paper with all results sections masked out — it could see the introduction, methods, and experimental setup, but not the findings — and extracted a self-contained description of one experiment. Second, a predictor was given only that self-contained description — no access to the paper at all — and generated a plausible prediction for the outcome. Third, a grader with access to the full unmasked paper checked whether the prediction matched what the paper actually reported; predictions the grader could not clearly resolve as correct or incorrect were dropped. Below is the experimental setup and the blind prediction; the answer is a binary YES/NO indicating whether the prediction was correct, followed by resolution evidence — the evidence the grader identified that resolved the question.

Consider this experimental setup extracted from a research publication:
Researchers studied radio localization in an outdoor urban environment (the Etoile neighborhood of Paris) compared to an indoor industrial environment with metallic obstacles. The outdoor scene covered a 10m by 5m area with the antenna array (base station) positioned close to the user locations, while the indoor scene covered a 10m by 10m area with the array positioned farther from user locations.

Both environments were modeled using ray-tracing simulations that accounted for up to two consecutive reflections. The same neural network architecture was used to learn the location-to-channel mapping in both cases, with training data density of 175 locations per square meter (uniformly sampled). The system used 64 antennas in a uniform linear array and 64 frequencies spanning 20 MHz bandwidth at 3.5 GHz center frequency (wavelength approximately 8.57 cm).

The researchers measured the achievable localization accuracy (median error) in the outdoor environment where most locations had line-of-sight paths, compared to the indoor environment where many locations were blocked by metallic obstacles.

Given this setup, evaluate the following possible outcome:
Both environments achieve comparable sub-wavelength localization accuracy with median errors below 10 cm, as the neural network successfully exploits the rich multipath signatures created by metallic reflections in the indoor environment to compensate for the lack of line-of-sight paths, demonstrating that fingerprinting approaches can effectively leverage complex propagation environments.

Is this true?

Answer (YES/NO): NO